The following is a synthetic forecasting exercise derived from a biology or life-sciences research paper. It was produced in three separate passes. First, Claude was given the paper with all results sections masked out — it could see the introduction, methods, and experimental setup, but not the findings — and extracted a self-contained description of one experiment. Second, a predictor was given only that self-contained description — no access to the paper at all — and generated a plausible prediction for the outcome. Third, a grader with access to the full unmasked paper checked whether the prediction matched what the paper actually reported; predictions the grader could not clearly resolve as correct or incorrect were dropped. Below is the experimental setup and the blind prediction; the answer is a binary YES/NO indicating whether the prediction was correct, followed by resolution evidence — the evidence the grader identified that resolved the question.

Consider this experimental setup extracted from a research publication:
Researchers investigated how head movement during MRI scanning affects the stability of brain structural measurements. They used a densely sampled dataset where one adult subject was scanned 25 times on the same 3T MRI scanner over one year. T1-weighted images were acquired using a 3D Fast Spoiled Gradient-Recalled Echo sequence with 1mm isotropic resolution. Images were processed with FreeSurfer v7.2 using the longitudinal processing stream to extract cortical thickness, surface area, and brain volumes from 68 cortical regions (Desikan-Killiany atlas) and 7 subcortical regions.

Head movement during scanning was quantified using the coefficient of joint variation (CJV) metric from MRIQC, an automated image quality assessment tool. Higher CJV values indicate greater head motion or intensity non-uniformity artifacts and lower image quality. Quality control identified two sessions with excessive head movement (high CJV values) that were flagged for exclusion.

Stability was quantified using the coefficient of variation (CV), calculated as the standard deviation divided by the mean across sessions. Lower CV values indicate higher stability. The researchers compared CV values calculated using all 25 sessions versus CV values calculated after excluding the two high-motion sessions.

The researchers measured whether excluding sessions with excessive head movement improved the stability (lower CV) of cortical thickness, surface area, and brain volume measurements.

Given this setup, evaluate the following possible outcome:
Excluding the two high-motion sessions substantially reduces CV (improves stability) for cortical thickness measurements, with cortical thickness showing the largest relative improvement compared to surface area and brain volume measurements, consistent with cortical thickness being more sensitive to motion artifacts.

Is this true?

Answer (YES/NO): YES